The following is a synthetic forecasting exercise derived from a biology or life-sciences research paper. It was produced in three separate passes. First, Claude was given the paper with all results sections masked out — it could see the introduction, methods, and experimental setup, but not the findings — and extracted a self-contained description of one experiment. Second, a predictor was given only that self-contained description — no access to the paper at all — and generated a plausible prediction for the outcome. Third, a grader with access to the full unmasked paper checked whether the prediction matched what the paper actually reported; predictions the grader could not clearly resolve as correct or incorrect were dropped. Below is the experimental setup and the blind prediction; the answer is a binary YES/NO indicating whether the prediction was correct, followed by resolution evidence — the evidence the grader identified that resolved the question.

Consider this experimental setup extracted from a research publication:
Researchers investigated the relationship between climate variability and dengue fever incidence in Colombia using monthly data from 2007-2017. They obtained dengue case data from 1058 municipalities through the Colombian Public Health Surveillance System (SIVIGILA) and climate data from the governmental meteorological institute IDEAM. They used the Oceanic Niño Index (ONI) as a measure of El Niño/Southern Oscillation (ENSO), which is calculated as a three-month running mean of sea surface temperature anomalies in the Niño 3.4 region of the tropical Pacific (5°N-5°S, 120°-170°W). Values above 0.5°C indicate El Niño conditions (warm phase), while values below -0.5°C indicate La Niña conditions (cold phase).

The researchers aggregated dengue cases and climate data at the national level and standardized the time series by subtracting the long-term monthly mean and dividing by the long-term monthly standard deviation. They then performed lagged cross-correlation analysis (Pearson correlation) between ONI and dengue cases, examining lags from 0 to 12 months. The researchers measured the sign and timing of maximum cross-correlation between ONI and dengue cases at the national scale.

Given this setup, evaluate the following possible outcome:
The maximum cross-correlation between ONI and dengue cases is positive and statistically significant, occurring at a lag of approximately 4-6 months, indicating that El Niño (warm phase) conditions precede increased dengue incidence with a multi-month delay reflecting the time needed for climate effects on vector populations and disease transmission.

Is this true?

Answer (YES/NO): YES